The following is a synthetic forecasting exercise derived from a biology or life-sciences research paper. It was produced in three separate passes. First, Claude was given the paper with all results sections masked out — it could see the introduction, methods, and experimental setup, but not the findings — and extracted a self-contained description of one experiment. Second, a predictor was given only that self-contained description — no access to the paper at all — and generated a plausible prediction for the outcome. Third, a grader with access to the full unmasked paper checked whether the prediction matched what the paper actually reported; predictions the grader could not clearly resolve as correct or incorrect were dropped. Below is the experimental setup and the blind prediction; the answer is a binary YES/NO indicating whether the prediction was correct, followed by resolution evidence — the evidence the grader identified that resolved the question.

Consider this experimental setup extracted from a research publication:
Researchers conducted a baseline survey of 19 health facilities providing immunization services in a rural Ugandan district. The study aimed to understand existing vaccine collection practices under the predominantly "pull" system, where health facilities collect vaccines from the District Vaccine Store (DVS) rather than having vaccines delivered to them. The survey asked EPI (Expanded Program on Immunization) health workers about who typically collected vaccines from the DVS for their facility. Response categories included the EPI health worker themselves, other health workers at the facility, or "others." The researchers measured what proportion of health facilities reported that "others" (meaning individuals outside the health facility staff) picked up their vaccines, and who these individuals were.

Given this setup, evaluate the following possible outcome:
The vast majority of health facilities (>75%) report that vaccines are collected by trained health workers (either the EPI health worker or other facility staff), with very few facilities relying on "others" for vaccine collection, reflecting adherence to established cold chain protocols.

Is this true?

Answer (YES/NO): NO